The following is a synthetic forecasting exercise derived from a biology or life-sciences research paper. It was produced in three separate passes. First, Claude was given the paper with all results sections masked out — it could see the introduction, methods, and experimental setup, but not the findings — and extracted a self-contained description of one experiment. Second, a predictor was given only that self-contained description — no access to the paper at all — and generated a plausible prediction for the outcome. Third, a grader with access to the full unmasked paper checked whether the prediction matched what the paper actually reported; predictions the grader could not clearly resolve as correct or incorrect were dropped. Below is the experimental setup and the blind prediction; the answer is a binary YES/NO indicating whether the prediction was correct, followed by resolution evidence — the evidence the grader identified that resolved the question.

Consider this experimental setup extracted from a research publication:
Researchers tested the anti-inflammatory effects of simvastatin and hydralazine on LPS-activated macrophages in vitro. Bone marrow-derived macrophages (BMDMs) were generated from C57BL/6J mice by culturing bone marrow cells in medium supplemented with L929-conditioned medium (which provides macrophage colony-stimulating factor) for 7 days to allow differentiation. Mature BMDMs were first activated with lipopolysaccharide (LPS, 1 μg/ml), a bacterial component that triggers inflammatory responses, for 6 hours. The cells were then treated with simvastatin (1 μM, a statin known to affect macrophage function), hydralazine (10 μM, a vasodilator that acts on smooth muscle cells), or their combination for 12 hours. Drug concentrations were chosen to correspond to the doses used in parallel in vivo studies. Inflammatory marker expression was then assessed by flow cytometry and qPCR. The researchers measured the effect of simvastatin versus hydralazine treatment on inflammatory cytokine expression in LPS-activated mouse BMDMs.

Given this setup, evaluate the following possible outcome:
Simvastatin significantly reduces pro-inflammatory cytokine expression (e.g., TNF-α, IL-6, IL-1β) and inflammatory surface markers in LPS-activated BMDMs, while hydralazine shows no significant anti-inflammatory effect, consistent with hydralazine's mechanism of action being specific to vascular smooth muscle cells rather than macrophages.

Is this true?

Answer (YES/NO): NO